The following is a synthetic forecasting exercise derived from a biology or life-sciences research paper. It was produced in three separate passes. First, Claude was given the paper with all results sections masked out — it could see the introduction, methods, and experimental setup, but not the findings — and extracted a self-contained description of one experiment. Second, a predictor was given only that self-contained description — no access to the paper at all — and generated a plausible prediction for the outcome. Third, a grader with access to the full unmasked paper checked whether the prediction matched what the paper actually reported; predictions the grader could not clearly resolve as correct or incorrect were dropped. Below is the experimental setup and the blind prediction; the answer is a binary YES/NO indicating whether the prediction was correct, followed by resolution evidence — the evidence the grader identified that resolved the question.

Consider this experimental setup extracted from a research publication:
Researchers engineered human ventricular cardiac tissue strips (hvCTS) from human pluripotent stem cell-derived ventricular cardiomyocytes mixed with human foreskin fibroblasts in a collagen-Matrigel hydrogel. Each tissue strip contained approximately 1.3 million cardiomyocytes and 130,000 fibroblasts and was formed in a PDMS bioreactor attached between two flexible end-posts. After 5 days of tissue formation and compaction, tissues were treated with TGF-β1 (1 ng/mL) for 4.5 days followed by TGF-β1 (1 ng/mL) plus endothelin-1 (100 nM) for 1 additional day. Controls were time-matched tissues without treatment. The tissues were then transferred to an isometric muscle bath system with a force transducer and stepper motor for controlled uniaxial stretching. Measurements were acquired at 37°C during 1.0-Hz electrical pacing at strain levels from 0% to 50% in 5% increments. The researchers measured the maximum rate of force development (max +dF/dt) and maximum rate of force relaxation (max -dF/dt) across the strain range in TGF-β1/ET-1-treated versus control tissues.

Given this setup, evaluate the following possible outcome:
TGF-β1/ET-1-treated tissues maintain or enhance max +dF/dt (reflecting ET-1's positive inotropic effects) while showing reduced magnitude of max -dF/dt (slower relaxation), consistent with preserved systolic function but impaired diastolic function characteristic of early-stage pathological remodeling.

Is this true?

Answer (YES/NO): NO